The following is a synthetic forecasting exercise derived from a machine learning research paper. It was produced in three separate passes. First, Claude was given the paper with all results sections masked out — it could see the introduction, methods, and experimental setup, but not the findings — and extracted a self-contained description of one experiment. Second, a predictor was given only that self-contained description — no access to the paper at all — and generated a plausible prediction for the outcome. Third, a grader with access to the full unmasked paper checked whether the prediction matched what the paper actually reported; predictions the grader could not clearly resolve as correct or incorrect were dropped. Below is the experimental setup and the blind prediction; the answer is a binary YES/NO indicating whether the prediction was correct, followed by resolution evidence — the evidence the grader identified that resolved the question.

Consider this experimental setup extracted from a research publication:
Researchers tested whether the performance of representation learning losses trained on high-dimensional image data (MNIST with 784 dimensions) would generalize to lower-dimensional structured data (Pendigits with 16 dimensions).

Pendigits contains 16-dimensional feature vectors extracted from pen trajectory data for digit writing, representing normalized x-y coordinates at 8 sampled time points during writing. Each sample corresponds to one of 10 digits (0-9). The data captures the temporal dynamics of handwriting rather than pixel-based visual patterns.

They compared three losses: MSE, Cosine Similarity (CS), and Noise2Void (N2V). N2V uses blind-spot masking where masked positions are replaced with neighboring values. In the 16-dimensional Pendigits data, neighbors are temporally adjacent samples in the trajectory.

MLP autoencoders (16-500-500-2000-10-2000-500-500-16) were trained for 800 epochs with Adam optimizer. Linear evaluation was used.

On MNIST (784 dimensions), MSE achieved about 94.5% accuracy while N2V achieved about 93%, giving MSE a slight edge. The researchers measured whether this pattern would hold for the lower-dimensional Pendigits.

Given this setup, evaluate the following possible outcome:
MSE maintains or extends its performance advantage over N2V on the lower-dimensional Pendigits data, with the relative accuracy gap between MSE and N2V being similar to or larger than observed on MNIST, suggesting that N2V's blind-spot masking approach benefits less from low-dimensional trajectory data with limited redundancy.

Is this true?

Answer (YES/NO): NO